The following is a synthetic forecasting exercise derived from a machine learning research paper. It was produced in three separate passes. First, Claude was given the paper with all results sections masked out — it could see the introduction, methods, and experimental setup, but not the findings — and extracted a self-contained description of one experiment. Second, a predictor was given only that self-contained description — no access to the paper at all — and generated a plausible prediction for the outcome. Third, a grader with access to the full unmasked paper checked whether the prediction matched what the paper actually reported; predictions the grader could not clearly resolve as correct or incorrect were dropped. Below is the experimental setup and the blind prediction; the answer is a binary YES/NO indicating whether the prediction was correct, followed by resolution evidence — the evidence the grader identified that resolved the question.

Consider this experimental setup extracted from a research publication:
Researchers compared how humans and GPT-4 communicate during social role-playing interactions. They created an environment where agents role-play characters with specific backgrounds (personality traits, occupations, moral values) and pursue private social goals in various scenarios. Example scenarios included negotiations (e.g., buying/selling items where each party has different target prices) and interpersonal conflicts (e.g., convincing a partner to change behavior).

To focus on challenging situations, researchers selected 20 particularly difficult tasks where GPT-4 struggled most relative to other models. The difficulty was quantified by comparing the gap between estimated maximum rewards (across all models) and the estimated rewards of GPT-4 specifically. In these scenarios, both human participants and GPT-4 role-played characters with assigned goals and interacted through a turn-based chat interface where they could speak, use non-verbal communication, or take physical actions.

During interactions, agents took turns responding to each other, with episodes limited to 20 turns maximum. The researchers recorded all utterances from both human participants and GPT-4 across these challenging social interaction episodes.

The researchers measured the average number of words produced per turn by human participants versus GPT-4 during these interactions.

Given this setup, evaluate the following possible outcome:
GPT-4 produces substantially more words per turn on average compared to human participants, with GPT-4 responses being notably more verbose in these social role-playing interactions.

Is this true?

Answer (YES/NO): YES